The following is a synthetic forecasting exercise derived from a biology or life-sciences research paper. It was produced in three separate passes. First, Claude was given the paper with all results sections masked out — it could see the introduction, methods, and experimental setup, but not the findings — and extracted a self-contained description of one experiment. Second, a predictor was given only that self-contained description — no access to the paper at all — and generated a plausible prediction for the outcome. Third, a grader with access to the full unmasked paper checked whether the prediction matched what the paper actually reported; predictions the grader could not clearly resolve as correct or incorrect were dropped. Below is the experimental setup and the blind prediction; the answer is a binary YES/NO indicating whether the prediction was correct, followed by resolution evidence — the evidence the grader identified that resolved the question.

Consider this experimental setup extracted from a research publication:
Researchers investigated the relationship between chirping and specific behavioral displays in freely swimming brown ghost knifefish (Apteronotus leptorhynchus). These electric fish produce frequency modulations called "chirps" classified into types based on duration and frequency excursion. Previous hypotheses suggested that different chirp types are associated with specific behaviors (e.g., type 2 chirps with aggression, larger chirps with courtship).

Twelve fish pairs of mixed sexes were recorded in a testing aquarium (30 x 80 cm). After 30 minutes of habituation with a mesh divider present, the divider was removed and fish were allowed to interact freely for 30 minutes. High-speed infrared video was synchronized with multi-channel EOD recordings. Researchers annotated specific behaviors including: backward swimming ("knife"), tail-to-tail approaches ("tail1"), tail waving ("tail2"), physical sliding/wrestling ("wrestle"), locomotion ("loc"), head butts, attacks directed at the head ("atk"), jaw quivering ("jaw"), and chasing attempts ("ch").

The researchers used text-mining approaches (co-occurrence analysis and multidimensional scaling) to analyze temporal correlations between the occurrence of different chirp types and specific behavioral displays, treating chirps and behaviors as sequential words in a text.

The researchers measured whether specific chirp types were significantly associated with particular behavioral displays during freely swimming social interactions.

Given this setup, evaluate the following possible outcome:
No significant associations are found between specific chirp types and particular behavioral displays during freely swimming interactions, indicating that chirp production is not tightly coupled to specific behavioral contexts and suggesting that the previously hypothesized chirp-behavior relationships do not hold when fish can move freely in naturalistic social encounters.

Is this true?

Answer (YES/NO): NO